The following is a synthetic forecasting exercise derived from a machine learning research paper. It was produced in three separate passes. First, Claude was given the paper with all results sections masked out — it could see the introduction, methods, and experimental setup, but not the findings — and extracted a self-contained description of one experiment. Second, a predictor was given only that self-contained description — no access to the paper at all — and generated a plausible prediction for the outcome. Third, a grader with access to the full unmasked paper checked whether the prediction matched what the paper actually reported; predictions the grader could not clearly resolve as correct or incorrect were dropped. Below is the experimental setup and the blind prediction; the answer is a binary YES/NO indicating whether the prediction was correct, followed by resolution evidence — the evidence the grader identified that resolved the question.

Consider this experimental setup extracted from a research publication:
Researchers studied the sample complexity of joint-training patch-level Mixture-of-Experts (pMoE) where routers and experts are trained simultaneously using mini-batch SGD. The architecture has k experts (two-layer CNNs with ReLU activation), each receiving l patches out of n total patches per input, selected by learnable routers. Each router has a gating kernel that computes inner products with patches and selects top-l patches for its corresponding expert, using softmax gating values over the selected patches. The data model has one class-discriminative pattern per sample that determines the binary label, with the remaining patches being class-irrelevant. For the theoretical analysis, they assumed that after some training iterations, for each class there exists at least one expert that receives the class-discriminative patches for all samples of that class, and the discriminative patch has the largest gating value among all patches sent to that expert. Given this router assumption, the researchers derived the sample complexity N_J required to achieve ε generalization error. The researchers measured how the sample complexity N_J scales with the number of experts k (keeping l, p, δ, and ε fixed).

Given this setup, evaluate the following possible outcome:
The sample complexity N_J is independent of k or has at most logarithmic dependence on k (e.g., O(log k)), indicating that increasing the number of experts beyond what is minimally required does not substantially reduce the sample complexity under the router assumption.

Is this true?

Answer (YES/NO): NO